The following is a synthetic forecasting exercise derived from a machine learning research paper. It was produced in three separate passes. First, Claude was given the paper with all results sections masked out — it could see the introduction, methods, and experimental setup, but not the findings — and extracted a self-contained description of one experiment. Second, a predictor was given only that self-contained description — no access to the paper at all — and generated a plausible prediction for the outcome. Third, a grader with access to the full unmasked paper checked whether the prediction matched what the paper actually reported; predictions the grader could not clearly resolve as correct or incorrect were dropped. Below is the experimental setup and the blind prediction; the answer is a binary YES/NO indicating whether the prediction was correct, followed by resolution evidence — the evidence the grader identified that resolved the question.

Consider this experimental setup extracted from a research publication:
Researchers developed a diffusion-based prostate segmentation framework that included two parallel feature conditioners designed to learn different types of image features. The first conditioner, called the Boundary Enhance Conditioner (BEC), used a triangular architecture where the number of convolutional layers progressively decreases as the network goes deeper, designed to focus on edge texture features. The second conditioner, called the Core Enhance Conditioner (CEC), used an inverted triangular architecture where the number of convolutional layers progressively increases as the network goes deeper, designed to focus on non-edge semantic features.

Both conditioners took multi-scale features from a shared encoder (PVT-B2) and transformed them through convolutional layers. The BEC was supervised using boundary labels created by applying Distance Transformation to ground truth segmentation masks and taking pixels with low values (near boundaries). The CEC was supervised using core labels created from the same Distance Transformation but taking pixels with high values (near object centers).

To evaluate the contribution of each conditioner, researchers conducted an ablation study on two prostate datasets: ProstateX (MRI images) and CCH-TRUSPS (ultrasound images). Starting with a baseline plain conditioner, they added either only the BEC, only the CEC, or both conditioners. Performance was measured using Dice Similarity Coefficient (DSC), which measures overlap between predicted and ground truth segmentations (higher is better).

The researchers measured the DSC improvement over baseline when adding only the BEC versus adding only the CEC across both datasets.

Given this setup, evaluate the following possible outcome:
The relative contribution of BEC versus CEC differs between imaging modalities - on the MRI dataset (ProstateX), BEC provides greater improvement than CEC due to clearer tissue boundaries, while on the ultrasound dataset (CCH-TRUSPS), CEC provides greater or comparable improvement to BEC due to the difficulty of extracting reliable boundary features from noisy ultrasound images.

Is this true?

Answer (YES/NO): NO